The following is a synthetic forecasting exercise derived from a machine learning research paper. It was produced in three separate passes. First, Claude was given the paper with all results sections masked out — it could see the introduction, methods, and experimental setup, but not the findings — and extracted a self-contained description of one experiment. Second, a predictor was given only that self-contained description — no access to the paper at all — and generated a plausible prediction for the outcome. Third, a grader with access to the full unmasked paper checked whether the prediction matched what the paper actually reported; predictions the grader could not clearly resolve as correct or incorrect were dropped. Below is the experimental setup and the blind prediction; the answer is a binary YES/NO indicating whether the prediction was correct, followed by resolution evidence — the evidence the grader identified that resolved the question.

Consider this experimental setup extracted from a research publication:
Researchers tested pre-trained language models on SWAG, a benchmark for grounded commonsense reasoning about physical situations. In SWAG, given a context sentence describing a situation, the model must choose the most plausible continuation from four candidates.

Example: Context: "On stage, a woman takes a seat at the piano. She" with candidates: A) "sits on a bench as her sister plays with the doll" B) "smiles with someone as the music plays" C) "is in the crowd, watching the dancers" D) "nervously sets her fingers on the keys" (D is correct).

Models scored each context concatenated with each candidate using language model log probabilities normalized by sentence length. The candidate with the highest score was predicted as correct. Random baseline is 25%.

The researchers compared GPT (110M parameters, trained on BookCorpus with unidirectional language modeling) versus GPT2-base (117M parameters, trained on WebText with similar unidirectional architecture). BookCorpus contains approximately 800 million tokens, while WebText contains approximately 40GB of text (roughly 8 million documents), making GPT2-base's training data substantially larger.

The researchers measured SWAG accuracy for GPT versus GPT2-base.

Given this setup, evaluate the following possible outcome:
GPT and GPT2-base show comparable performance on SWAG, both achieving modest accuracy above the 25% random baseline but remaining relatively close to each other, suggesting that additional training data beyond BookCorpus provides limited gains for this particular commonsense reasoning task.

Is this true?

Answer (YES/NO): NO